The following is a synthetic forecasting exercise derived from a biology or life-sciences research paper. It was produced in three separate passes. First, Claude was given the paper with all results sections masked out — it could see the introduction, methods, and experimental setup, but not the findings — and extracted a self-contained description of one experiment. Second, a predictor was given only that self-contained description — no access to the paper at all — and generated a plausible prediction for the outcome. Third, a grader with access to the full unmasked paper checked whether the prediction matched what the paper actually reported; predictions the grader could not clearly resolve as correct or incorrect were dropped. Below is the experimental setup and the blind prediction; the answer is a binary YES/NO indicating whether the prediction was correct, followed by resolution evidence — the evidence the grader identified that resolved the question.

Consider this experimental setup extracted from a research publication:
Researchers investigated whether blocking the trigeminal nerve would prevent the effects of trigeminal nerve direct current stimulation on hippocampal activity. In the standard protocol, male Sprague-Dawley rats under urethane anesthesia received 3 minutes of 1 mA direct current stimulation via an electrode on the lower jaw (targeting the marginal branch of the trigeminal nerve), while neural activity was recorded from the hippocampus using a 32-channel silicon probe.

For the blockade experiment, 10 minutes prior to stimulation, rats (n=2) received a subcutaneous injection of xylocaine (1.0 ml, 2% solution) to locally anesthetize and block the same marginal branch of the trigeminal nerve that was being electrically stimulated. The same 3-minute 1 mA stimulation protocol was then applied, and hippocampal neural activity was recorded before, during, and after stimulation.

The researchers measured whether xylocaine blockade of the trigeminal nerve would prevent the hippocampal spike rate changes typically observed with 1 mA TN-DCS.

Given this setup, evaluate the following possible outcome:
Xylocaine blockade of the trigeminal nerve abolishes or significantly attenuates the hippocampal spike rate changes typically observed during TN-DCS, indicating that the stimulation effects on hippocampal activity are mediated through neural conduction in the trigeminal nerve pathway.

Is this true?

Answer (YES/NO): YES